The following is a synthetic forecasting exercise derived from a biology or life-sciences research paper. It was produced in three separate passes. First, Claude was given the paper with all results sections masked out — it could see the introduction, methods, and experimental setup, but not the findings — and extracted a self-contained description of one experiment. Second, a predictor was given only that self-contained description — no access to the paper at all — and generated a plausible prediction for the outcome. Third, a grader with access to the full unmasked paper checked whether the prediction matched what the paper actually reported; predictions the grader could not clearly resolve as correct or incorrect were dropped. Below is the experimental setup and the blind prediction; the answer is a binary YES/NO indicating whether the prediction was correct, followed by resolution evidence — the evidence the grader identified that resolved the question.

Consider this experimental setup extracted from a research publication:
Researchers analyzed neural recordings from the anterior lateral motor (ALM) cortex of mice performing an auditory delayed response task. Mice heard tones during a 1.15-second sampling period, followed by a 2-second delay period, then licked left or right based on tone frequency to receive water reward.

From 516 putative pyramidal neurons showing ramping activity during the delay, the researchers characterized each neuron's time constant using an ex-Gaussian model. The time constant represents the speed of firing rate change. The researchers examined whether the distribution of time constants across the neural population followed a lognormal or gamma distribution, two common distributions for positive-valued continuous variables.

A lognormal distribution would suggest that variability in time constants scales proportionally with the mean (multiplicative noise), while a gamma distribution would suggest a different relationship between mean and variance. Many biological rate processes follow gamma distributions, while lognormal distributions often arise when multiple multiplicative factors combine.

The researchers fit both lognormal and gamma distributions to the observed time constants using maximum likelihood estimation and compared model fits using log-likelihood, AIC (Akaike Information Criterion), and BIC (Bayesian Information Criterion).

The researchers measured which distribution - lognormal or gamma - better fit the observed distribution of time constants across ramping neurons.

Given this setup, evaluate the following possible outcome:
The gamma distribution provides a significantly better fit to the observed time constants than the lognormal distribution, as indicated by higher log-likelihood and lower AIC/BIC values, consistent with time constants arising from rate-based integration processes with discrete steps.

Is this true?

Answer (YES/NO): YES